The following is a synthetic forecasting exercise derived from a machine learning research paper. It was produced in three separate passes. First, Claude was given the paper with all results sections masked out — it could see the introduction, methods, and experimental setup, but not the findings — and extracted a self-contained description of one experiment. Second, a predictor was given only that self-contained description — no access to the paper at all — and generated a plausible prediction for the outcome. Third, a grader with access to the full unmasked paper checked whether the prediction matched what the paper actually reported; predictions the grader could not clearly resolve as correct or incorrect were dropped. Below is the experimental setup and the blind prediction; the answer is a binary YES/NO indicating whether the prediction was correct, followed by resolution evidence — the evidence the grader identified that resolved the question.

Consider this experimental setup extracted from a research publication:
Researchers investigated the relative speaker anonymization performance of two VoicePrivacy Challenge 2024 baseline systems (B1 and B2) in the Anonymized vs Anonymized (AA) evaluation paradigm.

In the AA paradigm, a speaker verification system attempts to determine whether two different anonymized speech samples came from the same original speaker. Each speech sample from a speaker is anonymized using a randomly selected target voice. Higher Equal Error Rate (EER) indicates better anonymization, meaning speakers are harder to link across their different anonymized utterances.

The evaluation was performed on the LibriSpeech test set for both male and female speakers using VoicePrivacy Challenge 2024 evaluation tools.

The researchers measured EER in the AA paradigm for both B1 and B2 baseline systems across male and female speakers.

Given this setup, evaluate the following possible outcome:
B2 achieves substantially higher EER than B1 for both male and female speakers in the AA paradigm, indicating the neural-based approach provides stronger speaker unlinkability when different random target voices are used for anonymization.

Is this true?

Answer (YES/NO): NO